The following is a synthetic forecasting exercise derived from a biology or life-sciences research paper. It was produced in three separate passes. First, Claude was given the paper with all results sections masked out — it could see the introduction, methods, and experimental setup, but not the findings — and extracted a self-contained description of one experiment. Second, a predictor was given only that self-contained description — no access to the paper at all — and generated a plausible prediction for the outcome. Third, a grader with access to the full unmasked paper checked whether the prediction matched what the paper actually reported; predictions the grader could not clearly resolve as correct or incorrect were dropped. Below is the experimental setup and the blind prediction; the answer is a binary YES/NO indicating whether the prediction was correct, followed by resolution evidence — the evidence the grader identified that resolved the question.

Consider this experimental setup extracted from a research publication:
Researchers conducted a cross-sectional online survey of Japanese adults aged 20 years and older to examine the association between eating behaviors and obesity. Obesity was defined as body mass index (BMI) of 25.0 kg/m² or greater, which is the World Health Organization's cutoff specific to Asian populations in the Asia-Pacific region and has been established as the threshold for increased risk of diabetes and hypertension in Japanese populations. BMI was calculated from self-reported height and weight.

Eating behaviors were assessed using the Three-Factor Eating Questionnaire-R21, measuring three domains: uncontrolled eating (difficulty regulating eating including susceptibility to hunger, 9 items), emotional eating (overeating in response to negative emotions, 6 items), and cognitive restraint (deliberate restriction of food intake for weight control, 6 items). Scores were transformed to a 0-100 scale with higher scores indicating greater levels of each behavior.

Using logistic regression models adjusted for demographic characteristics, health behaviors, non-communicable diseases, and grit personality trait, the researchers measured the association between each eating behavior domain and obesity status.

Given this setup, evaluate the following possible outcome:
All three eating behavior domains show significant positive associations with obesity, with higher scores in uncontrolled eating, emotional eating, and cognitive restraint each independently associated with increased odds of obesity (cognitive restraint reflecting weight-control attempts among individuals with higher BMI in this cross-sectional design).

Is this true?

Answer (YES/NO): YES